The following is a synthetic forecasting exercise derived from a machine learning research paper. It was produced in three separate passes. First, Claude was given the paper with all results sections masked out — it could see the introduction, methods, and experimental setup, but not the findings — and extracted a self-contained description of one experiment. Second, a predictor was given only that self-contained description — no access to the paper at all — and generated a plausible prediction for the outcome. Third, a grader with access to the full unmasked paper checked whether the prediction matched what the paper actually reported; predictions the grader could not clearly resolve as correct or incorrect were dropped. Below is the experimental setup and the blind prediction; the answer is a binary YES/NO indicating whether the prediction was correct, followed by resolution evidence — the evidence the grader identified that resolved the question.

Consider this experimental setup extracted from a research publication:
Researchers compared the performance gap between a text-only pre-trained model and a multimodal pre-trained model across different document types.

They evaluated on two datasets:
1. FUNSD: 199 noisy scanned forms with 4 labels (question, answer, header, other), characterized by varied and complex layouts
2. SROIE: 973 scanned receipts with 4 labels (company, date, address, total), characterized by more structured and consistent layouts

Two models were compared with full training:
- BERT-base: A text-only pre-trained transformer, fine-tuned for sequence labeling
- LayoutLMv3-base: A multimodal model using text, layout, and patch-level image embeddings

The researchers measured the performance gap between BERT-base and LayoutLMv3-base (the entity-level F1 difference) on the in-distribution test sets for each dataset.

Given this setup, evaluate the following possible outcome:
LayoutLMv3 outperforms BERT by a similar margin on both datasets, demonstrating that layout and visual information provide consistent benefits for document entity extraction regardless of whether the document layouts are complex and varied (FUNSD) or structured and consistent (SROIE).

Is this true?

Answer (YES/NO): NO